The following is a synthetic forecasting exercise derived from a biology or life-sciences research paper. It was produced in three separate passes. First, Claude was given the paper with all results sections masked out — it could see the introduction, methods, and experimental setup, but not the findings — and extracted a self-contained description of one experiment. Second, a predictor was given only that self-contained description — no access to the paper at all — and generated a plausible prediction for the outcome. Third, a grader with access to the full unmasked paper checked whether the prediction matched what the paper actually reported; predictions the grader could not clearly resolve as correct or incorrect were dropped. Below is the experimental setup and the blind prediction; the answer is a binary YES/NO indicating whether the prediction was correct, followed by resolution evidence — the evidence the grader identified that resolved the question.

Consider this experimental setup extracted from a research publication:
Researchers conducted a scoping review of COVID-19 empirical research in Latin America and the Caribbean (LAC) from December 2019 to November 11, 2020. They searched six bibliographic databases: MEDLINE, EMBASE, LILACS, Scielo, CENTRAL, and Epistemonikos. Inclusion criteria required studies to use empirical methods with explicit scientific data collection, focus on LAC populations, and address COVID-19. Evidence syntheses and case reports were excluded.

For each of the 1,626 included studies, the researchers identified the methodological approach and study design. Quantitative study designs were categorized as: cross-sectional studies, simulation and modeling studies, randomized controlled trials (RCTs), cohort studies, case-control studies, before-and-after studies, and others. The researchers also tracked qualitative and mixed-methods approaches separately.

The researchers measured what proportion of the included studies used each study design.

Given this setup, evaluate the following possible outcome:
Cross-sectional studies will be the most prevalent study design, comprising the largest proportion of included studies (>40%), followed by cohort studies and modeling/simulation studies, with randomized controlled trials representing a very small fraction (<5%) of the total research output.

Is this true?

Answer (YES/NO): NO